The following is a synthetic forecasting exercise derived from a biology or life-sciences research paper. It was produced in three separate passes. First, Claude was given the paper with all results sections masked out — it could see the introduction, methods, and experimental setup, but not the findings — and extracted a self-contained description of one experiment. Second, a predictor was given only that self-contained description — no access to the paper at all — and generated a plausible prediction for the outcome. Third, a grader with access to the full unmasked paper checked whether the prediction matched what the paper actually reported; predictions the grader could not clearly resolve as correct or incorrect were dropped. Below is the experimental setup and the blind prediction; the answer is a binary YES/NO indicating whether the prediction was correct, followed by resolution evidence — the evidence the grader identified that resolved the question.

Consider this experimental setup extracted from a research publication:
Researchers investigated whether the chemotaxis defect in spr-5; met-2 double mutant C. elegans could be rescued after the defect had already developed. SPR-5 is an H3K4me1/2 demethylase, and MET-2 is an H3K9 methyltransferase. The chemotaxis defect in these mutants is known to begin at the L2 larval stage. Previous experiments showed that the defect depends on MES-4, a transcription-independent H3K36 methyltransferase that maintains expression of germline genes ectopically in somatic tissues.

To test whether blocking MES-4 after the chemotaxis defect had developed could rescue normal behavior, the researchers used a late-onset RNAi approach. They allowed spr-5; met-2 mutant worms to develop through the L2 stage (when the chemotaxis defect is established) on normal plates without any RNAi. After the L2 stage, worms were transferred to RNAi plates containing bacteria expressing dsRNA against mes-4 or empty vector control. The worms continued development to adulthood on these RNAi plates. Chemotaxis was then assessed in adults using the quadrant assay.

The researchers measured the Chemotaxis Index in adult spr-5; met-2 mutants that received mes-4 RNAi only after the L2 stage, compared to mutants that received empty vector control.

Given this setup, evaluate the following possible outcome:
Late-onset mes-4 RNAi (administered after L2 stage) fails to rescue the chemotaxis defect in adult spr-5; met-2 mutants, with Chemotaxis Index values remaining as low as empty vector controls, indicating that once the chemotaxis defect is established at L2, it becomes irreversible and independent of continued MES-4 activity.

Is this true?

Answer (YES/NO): NO